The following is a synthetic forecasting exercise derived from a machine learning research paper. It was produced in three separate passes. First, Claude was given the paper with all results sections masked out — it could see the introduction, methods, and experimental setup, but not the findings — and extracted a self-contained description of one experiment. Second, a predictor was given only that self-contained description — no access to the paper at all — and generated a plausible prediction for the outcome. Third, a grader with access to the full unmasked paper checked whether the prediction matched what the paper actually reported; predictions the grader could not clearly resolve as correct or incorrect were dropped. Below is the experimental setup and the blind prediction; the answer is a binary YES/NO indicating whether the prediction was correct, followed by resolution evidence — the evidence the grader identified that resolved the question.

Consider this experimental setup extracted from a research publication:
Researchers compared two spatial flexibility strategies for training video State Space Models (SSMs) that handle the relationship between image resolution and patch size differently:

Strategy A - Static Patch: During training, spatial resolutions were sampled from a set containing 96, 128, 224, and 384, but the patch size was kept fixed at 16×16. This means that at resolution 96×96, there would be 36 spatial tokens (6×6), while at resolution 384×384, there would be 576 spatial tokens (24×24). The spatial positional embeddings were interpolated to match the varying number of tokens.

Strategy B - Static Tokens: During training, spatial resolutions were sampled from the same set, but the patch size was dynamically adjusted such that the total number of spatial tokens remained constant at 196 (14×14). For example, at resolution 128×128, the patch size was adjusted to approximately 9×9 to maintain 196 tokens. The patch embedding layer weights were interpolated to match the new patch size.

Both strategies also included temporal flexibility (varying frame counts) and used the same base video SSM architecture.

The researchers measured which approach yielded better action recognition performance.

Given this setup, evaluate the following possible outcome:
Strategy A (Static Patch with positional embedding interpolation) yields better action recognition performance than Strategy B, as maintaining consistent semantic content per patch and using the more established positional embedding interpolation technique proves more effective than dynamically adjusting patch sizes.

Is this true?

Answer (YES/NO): NO